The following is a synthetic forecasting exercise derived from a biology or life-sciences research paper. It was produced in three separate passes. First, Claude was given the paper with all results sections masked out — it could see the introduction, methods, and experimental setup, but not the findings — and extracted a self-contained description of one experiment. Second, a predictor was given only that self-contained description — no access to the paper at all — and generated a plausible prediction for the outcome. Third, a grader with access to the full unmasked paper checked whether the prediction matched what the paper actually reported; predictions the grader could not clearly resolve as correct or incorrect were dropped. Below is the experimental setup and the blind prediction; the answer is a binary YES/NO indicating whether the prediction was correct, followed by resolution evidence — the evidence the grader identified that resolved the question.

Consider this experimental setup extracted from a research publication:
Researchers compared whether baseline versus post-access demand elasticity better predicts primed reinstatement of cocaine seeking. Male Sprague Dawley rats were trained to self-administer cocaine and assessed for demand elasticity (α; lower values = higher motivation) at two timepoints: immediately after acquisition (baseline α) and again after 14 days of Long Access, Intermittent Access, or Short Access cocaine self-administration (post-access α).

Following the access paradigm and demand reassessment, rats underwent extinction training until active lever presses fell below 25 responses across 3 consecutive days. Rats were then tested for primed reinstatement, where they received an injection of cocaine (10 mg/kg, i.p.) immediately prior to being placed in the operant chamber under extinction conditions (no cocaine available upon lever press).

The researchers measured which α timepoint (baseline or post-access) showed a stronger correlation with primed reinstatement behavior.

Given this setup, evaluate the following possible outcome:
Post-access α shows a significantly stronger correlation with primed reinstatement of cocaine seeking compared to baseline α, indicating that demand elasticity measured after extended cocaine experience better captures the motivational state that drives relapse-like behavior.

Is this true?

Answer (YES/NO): YES